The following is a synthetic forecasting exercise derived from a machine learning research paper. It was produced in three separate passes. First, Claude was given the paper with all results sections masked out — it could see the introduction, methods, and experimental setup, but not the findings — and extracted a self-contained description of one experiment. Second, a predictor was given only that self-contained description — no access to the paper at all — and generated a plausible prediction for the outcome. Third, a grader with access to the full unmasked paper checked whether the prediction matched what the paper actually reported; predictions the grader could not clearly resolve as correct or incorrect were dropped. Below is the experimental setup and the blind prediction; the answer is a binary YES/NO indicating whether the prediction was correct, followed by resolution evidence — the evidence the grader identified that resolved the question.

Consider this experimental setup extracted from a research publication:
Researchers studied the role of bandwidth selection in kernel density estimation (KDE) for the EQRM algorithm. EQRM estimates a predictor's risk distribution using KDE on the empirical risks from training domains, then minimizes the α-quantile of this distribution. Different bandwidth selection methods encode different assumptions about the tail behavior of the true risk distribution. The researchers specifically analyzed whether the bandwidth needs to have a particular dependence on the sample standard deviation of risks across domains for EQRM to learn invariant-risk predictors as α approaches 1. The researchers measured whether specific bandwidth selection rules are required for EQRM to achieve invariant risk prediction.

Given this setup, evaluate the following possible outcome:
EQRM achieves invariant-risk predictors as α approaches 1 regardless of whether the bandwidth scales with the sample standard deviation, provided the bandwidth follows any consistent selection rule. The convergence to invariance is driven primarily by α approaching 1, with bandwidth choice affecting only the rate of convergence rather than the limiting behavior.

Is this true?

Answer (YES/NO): NO